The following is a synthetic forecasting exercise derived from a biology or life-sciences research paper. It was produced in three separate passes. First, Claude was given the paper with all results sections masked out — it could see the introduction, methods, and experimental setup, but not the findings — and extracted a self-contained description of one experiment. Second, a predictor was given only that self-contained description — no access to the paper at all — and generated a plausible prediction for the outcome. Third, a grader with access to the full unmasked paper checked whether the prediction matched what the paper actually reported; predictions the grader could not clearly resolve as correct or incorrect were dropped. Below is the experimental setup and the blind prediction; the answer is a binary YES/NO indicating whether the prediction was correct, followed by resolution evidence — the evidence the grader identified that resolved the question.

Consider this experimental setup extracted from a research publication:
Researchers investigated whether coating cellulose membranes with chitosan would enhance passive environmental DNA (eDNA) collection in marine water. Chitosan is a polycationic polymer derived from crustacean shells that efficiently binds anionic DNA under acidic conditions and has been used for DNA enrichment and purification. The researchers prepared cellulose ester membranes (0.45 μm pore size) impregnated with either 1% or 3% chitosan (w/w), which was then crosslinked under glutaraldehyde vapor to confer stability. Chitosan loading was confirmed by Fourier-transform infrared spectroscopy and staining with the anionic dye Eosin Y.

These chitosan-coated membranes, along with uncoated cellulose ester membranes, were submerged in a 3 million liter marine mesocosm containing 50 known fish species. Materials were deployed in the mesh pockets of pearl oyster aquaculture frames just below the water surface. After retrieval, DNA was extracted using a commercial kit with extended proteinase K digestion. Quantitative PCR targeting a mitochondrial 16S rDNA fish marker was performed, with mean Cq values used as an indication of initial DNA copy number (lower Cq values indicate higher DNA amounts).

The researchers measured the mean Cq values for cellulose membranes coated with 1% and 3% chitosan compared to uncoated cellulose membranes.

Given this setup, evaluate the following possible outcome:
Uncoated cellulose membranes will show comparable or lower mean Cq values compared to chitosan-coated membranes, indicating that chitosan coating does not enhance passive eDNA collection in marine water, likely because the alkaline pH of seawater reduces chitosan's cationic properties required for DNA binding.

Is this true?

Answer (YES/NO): YES